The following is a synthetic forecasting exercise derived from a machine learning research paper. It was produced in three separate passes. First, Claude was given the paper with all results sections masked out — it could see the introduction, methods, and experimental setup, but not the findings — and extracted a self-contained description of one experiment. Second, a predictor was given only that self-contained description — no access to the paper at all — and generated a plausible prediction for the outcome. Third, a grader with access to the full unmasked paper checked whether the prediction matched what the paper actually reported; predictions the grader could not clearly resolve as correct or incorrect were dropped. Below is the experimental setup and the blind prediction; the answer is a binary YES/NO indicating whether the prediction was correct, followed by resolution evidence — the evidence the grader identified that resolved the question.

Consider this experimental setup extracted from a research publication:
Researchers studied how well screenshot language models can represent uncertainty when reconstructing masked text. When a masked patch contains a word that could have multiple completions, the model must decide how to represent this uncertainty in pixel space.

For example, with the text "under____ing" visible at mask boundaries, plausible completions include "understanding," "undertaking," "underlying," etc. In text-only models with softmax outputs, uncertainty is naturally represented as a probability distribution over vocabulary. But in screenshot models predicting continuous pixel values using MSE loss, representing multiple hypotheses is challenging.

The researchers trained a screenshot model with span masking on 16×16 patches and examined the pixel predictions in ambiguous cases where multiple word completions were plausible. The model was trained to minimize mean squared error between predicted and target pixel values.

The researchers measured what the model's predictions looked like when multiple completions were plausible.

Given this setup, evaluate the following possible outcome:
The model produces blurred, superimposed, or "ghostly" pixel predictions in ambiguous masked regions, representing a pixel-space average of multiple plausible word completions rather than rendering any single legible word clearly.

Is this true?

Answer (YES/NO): YES